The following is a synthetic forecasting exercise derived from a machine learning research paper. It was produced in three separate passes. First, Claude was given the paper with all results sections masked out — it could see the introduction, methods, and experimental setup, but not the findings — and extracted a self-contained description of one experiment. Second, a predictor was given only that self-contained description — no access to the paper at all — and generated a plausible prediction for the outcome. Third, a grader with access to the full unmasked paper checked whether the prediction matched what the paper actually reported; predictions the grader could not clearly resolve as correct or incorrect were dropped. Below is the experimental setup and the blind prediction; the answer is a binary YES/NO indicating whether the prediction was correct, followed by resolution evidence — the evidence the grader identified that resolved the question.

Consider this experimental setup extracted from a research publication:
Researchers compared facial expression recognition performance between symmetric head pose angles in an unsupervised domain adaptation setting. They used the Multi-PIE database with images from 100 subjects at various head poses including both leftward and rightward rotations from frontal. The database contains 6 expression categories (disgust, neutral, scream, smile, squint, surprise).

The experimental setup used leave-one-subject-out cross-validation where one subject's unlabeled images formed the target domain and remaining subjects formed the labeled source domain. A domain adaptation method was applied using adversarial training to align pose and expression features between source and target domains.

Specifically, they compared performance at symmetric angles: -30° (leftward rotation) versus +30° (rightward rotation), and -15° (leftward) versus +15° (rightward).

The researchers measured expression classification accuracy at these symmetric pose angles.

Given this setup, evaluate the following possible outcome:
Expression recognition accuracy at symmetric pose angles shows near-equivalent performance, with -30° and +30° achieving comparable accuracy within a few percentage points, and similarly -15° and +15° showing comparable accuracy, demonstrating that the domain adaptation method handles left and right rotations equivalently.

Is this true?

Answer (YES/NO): YES